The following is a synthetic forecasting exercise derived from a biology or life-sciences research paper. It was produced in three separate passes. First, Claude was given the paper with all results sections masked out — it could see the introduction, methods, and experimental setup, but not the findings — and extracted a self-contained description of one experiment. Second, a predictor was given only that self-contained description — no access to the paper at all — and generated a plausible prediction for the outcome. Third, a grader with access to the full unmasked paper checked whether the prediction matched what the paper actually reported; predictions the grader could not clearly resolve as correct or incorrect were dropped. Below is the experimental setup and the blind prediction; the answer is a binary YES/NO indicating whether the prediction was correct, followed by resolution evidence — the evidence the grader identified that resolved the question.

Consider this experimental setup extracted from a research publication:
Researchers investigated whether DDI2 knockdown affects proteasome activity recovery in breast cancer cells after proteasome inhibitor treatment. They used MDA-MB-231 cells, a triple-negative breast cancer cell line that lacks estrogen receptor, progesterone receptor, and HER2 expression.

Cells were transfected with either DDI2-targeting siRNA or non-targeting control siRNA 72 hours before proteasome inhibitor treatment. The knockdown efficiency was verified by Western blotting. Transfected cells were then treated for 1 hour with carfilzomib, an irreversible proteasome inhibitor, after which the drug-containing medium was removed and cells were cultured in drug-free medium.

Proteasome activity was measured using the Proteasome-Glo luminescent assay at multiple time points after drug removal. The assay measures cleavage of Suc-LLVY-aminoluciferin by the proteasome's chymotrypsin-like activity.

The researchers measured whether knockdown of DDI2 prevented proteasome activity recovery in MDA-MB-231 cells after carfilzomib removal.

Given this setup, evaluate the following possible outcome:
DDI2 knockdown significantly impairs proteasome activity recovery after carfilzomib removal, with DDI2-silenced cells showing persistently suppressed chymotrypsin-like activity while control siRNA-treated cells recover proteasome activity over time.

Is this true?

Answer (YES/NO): NO